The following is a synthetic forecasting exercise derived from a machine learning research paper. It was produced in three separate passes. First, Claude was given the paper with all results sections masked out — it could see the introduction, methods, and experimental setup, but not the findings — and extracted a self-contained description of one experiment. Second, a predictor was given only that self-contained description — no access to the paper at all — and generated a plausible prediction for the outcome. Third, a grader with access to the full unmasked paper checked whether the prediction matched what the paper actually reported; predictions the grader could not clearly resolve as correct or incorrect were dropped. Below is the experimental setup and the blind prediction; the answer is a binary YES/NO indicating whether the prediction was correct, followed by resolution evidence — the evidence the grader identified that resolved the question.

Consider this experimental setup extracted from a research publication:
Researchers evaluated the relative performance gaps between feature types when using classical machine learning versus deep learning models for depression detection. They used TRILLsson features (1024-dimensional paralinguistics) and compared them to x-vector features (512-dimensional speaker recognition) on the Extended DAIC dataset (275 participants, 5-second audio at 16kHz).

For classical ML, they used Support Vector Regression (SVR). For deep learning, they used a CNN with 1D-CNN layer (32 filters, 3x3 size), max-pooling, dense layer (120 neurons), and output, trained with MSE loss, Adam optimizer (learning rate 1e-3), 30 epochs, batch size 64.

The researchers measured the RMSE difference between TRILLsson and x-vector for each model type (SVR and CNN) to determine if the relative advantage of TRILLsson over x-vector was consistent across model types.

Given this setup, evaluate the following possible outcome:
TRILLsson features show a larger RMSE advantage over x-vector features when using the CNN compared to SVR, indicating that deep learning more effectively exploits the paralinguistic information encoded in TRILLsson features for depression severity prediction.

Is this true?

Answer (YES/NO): NO